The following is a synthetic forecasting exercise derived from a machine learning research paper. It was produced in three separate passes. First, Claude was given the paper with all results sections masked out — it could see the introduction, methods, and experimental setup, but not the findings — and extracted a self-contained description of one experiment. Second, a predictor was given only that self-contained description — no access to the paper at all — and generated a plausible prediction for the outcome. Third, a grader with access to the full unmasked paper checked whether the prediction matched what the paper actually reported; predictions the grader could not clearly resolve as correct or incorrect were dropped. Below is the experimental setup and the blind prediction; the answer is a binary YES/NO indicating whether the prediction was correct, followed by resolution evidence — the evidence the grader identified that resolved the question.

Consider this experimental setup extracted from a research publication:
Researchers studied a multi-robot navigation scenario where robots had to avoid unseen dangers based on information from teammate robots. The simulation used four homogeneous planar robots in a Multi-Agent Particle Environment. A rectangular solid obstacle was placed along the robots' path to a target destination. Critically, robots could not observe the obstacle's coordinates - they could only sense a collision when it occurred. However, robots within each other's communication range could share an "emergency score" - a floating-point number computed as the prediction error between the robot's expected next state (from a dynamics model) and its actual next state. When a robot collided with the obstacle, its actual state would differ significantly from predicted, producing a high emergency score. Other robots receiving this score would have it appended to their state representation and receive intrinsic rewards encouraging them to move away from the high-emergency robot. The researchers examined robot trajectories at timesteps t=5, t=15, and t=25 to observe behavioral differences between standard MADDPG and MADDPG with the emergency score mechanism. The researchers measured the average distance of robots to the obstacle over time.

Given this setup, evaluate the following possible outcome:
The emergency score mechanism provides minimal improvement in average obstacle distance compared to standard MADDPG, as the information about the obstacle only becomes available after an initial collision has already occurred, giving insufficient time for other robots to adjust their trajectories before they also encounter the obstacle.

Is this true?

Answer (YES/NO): NO